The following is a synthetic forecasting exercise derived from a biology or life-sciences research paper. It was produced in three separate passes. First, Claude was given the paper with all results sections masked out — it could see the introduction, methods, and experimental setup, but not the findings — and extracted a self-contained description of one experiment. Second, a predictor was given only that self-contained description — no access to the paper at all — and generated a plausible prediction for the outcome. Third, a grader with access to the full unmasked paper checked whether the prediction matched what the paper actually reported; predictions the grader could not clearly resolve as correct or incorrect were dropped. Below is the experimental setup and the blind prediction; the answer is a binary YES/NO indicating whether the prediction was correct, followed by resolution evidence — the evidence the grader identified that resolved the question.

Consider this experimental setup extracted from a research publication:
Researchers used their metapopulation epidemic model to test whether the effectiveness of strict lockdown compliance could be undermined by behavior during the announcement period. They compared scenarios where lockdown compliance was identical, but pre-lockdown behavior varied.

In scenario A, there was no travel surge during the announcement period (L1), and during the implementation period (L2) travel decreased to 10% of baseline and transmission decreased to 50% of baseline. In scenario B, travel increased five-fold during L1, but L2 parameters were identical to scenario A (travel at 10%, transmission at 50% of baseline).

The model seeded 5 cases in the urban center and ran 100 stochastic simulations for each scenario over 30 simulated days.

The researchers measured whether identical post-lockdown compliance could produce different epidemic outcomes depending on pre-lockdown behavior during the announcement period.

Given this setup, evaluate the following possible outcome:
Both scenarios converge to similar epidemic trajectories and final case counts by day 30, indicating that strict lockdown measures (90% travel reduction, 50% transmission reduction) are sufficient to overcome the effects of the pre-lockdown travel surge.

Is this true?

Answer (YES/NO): NO